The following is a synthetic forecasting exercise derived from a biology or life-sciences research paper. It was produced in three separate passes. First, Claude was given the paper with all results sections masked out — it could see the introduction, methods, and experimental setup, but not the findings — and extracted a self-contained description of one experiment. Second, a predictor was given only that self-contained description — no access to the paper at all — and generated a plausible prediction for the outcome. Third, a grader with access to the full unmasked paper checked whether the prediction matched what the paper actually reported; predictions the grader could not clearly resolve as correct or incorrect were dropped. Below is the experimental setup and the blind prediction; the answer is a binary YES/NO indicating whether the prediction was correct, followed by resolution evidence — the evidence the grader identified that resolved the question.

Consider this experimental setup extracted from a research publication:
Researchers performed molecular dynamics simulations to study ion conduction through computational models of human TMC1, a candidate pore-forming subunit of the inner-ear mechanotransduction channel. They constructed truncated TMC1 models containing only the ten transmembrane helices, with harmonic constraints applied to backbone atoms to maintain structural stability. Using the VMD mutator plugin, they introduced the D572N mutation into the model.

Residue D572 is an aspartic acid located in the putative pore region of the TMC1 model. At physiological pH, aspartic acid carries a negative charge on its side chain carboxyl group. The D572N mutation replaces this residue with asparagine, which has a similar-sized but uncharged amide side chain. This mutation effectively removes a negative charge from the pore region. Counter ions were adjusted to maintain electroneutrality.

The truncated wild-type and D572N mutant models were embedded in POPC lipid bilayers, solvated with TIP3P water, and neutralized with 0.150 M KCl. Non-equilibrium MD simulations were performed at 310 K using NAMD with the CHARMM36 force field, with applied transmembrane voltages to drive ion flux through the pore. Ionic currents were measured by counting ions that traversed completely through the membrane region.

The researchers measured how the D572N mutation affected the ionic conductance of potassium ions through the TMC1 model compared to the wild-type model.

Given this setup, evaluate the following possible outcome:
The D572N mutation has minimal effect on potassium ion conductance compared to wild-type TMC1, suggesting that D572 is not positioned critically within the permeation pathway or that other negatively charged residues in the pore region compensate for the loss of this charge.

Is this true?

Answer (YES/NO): YES